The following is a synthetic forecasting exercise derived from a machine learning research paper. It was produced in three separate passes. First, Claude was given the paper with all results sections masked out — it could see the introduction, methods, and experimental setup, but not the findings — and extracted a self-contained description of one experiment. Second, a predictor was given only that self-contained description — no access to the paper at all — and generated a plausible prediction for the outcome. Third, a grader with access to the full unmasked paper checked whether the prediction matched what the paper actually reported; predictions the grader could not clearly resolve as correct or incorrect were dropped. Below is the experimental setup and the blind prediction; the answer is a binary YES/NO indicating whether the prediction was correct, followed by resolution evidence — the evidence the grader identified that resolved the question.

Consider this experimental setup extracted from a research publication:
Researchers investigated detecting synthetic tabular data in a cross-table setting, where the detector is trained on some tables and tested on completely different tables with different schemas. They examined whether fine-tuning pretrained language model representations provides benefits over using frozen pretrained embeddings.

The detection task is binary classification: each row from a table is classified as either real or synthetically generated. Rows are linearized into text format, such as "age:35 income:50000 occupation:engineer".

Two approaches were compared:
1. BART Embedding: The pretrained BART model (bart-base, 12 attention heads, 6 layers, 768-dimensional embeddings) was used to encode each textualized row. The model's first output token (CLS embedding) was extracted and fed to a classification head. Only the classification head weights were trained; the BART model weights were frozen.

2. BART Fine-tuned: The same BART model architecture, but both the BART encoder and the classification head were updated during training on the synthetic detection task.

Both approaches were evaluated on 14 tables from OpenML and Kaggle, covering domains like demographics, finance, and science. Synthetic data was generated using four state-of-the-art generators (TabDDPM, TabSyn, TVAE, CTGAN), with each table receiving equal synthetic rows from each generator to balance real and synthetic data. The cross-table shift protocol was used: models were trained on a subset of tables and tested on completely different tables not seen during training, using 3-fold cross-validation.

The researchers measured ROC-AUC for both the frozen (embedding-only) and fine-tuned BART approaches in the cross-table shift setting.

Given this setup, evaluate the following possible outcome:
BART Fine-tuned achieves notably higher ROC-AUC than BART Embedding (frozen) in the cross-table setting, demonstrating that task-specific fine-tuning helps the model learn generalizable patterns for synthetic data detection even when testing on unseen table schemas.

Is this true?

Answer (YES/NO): NO